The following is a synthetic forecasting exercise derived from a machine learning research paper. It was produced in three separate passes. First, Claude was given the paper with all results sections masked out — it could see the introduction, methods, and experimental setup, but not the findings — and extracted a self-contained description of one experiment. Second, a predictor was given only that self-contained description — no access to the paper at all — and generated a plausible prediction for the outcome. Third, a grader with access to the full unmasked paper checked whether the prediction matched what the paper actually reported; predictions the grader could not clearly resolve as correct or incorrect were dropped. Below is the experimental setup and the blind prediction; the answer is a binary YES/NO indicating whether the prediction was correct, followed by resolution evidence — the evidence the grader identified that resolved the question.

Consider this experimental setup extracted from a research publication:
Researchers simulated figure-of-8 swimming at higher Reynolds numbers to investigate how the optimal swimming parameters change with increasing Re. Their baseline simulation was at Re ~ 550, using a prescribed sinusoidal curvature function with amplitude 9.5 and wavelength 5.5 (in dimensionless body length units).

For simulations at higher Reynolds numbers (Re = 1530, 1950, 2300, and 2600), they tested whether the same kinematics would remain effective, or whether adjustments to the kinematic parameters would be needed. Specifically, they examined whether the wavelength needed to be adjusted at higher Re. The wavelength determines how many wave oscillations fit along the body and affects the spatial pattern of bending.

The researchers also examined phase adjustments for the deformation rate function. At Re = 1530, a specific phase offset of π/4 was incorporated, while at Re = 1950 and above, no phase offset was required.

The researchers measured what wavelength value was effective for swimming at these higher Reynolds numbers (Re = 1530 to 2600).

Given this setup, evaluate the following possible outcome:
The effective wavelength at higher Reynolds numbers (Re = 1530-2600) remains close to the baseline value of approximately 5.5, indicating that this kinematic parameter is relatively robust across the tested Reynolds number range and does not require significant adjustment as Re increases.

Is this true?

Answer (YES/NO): NO